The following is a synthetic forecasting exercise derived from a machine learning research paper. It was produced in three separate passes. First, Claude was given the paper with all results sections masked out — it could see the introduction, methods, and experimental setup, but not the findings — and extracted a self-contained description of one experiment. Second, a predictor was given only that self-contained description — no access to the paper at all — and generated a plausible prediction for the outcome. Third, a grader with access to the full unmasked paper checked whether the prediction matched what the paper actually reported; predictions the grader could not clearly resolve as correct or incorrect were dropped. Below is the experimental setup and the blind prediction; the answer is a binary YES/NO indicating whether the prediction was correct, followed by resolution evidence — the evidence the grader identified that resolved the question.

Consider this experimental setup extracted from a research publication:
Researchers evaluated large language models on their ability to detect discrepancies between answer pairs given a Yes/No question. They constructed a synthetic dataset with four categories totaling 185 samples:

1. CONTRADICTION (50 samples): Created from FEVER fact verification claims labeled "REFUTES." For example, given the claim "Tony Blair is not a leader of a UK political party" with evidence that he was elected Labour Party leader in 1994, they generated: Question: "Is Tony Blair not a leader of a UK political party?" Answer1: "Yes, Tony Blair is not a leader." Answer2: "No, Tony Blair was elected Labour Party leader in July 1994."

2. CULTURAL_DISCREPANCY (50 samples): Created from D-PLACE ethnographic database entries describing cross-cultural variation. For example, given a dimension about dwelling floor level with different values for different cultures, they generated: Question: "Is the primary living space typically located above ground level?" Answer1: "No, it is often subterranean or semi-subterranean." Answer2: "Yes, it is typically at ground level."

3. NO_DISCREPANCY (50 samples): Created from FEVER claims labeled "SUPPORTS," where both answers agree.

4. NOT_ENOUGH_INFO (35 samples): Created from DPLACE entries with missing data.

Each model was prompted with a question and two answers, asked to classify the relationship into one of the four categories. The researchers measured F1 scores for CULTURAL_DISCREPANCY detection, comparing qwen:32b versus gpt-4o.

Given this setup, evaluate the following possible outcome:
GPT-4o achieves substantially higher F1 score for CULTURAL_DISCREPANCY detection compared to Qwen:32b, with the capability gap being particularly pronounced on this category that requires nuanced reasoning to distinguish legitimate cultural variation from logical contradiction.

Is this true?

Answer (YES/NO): NO